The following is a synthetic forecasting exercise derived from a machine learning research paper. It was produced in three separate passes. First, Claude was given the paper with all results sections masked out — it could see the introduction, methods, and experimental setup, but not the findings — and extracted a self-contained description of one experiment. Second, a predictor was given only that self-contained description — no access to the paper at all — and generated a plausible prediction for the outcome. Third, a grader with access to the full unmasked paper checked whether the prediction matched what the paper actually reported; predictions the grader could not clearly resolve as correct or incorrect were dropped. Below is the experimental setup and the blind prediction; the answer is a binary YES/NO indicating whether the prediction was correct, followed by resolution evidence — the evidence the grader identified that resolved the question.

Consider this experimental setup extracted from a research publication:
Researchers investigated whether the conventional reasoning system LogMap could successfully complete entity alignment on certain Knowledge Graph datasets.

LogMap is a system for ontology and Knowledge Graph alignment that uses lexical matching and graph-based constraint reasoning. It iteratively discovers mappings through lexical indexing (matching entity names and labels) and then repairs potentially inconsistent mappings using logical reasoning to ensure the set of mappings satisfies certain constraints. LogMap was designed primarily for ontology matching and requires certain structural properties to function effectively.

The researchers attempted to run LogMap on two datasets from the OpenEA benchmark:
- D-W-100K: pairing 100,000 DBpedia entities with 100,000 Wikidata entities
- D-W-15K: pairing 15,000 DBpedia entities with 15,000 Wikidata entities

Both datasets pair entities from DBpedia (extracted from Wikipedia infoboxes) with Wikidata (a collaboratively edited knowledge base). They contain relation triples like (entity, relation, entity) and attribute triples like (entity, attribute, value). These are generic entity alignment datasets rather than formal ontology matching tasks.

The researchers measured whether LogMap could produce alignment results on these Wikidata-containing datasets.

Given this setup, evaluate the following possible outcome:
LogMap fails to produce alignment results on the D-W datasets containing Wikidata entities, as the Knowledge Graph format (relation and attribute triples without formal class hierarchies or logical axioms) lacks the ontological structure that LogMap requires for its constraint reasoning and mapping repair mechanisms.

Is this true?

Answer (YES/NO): YES